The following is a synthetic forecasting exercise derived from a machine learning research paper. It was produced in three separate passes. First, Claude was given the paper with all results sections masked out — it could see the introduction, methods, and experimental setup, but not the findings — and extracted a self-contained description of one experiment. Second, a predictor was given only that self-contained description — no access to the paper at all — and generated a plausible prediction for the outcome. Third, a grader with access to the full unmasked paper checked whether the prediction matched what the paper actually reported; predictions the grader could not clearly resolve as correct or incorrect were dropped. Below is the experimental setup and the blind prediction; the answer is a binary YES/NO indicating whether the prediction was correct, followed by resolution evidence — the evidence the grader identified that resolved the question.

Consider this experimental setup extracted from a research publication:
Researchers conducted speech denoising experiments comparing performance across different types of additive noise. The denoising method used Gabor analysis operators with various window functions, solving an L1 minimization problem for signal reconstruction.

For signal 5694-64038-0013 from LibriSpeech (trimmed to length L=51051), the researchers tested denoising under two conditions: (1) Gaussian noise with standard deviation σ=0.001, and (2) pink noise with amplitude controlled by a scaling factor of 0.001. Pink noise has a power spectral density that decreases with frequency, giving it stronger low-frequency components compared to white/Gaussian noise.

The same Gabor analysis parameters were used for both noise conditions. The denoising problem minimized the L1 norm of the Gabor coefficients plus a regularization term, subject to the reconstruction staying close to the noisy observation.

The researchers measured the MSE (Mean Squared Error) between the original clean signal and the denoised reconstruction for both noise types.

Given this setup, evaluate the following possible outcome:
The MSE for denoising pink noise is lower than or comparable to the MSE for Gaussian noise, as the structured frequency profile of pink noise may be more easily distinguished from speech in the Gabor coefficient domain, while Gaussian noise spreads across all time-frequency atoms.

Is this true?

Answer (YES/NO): YES